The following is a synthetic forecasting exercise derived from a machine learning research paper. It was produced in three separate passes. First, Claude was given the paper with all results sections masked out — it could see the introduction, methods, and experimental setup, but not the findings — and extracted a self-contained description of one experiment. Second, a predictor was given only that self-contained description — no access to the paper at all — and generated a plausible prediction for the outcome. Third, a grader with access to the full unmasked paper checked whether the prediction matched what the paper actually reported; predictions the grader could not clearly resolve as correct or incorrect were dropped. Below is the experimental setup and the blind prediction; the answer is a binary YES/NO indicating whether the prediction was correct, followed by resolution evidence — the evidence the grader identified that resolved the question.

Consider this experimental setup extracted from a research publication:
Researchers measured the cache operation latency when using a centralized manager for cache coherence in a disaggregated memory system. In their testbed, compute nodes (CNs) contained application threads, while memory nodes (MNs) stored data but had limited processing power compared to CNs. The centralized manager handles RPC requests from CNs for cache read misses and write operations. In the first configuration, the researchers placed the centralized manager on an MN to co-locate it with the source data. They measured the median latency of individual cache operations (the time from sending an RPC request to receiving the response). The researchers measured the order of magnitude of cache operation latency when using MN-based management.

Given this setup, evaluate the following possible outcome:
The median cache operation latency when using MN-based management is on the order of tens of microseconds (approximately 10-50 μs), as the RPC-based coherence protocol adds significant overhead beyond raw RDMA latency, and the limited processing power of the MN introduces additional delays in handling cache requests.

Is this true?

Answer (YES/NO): NO